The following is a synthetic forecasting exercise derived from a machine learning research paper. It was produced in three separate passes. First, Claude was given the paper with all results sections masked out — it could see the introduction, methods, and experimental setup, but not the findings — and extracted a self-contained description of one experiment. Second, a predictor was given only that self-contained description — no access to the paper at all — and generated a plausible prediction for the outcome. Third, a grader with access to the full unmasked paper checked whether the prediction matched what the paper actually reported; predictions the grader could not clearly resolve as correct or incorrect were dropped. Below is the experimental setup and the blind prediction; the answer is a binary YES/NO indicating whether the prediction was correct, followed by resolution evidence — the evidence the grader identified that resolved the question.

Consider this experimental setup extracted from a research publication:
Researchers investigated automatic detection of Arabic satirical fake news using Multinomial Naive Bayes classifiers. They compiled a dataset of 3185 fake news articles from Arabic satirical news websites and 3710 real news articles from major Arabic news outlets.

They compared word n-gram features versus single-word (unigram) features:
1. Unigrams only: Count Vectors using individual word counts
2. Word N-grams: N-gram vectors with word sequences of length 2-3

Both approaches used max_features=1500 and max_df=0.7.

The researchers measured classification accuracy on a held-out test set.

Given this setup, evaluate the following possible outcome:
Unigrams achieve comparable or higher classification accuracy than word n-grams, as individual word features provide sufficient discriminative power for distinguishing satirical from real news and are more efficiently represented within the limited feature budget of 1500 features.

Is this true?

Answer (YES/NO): YES